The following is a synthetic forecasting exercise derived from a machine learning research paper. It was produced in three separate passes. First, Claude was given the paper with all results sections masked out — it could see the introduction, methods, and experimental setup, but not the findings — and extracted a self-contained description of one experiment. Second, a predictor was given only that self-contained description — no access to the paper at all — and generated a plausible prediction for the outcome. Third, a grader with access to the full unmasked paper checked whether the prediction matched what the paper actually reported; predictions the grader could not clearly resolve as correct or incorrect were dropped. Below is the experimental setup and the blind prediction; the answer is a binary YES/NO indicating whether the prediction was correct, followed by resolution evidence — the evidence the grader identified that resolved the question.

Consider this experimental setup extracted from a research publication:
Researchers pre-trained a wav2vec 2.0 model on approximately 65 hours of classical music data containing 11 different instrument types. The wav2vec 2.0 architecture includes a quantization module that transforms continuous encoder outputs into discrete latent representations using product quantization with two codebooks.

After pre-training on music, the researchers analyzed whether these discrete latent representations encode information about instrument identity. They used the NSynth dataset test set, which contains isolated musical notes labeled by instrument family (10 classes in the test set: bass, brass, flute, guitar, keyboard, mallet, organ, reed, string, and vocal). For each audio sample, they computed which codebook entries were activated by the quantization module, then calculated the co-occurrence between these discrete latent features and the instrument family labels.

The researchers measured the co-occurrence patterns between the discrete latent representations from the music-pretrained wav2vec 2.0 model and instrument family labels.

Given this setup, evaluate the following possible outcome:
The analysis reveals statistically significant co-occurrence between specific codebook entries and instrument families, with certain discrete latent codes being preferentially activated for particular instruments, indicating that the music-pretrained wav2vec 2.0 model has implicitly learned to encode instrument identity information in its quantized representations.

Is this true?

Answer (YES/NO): YES